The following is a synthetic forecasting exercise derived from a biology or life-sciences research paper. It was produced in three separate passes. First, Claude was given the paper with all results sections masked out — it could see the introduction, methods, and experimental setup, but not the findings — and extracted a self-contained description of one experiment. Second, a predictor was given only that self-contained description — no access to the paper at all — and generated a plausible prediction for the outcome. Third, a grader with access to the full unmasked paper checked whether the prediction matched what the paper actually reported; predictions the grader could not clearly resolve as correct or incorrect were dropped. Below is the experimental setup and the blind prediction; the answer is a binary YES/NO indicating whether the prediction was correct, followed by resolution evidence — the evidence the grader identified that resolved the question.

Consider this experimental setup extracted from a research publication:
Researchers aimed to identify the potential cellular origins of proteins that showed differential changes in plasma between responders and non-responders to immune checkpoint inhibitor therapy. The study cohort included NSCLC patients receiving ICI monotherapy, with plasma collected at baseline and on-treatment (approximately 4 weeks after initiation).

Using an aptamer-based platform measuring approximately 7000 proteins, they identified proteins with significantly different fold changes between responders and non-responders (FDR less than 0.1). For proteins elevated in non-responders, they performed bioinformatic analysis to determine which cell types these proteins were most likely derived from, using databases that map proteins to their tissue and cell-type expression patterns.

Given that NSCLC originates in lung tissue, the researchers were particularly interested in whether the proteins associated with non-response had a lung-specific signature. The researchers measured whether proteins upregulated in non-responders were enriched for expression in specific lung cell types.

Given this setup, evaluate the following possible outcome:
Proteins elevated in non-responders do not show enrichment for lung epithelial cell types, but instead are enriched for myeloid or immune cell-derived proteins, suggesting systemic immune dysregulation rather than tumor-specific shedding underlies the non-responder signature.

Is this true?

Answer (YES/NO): NO